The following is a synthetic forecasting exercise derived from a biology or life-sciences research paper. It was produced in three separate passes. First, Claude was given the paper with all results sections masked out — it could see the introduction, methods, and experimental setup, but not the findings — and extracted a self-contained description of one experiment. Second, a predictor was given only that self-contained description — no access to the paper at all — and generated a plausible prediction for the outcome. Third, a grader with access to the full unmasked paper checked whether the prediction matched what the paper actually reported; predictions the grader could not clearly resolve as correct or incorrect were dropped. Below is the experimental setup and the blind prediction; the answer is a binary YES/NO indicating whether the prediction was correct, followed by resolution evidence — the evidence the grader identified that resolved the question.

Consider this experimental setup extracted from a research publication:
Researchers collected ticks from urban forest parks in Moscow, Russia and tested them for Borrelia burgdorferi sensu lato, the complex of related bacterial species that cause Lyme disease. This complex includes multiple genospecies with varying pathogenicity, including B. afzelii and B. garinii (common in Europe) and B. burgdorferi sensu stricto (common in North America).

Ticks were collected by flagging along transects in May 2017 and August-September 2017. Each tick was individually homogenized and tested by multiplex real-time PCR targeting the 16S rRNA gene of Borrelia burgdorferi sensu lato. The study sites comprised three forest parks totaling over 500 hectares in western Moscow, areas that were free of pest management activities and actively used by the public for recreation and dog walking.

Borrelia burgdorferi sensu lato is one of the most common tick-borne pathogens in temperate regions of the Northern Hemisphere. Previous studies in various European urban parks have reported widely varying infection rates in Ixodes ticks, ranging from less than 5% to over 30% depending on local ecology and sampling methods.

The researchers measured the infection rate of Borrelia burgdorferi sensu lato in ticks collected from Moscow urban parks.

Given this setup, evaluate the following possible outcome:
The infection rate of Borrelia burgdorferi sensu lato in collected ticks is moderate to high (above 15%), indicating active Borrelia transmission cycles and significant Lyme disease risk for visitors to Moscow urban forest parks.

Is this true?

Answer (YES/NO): YES